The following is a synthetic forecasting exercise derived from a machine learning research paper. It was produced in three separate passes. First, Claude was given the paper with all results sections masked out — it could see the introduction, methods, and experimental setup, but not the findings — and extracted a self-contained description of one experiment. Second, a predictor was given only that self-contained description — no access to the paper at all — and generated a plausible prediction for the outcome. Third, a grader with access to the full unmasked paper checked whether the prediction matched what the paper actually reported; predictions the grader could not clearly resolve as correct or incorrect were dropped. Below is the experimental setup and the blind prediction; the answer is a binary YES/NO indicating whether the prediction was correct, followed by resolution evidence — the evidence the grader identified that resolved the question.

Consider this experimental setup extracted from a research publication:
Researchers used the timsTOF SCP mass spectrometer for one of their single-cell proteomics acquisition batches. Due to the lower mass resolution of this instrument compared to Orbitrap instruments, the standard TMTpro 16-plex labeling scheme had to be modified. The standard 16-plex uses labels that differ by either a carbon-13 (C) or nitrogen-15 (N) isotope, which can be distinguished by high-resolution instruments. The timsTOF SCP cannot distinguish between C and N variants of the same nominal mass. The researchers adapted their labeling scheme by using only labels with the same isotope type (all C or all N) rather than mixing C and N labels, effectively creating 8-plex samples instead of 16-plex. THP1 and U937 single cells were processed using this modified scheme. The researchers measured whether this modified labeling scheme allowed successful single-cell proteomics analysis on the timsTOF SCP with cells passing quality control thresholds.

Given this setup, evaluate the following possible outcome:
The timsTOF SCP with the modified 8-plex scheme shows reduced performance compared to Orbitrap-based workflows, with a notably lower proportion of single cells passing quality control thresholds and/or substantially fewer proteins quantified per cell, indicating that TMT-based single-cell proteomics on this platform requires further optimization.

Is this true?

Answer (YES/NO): NO